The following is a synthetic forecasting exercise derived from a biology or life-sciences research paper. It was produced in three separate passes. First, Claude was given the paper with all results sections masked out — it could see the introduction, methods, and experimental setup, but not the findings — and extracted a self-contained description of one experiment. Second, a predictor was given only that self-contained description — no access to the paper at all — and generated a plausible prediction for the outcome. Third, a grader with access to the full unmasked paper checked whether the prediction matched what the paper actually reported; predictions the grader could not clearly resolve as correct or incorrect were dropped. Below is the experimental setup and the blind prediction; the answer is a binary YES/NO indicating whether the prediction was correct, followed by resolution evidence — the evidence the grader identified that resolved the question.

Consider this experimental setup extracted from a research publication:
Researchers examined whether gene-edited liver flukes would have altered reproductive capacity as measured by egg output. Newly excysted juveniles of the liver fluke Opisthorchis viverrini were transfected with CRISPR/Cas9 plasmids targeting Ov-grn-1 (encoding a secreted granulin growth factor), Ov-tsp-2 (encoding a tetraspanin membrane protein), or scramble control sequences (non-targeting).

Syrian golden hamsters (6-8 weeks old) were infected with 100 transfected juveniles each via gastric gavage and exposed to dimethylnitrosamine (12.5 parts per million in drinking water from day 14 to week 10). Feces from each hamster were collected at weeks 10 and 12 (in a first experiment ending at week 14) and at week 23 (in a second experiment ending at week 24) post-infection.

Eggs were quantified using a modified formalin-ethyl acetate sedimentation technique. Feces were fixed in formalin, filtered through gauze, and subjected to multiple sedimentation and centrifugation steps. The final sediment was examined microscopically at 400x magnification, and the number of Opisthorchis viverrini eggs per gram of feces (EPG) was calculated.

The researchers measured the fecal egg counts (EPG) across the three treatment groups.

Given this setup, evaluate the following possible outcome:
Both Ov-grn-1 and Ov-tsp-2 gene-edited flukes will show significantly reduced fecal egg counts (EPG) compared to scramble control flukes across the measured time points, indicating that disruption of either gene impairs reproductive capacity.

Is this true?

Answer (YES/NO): NO